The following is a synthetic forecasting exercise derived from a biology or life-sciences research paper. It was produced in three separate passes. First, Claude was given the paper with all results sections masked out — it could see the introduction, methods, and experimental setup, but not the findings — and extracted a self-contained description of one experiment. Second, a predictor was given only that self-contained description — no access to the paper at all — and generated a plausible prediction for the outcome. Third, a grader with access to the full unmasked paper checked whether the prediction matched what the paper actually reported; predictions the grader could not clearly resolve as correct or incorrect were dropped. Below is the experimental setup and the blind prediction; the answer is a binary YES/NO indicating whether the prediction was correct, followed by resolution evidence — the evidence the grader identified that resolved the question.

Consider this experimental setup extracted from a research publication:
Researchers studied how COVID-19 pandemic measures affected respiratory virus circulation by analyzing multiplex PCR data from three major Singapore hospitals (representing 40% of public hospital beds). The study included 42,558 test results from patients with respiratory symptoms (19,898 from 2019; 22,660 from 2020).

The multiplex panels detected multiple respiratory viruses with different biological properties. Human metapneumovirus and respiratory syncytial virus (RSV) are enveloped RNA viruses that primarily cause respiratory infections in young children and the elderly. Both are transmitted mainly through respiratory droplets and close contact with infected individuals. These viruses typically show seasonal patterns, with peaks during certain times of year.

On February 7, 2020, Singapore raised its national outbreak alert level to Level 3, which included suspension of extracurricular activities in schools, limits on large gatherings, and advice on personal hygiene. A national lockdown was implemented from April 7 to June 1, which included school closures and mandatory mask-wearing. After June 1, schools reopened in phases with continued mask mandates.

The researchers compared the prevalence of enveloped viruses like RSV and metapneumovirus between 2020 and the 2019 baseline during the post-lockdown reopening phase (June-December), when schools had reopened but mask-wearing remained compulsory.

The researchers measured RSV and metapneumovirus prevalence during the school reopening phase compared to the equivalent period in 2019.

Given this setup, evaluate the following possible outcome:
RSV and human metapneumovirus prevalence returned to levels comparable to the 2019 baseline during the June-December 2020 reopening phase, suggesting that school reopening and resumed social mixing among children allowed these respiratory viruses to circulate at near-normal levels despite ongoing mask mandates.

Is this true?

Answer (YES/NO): NO